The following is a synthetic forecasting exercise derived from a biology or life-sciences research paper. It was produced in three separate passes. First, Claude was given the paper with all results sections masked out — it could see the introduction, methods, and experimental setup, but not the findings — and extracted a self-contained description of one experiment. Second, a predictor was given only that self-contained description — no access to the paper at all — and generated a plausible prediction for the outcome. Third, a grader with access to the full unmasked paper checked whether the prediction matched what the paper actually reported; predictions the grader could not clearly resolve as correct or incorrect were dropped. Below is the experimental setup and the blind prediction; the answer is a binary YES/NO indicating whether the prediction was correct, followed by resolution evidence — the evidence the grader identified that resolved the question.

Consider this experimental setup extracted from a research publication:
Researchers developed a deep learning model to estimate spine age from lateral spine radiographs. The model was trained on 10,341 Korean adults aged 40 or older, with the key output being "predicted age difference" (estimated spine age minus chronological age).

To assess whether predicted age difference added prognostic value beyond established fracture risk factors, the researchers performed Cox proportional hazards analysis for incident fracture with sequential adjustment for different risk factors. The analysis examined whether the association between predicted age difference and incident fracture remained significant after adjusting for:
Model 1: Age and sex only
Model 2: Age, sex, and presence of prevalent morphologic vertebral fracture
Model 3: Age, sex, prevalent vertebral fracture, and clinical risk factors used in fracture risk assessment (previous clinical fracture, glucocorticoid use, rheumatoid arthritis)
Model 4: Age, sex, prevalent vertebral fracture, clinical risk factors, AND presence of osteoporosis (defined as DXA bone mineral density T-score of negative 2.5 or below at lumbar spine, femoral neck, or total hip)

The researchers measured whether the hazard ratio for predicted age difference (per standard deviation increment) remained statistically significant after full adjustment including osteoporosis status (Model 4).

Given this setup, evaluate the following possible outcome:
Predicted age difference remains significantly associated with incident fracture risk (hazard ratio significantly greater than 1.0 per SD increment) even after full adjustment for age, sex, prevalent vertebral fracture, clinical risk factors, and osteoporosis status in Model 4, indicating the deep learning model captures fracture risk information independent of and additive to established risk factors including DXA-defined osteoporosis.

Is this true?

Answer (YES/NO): YES